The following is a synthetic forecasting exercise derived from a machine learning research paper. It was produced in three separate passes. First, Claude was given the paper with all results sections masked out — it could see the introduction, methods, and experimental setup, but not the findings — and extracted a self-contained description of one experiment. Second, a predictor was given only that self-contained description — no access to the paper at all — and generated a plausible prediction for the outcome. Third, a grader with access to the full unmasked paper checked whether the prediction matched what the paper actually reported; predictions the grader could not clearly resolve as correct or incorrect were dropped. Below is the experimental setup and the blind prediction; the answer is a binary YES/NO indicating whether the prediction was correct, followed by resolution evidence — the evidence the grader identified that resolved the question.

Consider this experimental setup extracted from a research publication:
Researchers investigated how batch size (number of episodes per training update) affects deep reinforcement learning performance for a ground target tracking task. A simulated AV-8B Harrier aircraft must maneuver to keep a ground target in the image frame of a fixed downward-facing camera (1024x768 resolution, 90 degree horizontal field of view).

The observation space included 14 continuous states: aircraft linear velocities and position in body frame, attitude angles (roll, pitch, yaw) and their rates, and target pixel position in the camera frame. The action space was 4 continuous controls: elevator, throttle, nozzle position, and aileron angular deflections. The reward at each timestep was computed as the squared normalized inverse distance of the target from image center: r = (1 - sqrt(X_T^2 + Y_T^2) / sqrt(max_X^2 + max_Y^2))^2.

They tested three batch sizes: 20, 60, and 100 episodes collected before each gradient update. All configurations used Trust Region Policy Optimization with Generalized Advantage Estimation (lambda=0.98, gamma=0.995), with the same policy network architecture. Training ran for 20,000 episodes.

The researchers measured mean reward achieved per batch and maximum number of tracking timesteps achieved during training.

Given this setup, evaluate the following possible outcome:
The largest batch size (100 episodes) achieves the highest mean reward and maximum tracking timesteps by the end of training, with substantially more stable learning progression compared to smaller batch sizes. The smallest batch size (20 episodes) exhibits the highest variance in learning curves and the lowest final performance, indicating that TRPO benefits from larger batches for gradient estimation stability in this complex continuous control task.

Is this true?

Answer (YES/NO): NO